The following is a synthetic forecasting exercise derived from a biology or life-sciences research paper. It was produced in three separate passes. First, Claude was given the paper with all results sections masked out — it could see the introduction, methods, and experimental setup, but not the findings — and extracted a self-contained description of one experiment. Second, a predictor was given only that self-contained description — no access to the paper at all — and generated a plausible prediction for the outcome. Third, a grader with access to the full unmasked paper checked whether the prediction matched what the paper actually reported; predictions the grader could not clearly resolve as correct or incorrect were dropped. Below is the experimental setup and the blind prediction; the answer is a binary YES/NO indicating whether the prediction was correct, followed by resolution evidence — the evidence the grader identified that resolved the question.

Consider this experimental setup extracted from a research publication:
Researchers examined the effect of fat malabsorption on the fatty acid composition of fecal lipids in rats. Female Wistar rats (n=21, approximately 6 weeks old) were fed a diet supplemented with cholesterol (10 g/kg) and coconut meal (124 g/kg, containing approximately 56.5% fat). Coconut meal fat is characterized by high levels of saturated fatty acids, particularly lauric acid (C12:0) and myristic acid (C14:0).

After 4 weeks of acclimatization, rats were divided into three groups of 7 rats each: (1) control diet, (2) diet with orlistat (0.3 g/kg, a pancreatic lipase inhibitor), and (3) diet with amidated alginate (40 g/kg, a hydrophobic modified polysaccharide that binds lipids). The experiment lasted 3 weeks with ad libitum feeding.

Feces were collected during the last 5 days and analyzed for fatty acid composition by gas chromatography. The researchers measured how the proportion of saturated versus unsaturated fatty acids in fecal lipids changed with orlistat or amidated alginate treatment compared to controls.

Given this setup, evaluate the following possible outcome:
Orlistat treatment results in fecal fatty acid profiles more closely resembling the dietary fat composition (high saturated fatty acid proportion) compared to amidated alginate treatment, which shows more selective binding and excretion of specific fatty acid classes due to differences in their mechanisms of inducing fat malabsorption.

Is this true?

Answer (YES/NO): NO